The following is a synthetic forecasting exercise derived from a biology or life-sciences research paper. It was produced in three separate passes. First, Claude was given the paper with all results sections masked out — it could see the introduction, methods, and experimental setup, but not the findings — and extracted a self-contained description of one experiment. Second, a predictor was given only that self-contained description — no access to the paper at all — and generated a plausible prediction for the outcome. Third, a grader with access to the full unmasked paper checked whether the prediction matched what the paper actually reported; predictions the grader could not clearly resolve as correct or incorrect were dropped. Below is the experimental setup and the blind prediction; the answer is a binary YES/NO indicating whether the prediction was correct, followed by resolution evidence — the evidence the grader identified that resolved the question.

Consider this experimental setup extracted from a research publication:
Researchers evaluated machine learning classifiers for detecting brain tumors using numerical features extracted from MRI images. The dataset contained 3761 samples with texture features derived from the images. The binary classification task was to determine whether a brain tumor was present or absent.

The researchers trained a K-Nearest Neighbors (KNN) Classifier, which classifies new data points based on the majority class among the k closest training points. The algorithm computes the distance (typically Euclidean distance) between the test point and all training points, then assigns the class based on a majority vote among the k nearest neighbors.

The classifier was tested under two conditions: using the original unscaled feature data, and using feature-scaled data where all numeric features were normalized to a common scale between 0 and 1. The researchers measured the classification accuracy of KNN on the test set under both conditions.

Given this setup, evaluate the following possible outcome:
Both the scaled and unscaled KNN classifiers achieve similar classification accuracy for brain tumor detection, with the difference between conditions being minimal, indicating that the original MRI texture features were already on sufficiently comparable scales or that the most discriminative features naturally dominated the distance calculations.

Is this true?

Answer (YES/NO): NO